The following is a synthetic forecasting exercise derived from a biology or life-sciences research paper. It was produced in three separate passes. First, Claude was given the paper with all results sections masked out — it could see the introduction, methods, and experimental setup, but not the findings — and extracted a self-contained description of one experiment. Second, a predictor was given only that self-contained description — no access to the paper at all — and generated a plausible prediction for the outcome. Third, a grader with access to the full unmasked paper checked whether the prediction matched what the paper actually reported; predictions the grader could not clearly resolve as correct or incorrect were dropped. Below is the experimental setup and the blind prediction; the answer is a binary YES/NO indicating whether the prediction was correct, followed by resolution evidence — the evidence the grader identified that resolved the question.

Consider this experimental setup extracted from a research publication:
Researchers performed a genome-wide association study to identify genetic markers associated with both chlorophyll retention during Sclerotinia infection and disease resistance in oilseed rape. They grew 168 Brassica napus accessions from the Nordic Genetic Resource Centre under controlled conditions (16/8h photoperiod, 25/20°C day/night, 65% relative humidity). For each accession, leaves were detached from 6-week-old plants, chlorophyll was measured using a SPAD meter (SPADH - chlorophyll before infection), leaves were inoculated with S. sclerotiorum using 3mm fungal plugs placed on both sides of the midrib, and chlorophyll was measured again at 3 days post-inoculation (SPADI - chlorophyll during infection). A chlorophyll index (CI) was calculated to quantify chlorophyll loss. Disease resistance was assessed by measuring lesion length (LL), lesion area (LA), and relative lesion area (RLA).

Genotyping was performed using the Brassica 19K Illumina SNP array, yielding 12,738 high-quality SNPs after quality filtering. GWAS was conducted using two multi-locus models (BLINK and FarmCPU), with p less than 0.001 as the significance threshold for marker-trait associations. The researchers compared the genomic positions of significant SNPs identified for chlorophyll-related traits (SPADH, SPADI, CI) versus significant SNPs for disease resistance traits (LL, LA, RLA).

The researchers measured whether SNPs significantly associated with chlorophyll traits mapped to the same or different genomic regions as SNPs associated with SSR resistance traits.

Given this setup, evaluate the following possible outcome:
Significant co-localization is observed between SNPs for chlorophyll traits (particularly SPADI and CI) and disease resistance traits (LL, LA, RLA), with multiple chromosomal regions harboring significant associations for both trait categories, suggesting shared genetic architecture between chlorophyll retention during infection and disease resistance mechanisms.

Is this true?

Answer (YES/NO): YES